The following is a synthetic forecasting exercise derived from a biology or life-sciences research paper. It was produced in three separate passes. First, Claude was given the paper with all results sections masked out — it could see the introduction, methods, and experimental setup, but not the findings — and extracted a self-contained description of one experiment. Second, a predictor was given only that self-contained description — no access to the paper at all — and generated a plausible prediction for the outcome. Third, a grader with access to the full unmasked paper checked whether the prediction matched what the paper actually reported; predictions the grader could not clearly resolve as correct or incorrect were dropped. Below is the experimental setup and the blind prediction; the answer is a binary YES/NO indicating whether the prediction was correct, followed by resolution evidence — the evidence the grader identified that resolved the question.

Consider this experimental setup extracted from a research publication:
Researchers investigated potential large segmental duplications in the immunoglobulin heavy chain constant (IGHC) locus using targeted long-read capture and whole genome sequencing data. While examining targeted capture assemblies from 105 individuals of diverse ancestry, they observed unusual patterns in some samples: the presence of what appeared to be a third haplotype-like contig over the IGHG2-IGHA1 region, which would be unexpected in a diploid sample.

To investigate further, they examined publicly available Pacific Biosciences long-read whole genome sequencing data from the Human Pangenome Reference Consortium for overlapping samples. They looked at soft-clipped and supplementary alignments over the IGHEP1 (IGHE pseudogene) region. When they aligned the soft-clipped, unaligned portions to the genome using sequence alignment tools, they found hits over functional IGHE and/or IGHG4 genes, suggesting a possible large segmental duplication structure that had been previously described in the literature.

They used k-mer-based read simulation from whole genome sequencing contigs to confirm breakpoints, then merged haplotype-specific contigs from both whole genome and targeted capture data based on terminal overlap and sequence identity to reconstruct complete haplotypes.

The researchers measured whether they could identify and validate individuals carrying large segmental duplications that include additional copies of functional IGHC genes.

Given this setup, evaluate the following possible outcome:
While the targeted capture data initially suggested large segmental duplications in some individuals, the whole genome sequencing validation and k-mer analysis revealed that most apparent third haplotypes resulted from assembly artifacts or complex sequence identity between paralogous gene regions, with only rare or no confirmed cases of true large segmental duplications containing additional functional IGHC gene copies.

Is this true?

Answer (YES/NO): NO